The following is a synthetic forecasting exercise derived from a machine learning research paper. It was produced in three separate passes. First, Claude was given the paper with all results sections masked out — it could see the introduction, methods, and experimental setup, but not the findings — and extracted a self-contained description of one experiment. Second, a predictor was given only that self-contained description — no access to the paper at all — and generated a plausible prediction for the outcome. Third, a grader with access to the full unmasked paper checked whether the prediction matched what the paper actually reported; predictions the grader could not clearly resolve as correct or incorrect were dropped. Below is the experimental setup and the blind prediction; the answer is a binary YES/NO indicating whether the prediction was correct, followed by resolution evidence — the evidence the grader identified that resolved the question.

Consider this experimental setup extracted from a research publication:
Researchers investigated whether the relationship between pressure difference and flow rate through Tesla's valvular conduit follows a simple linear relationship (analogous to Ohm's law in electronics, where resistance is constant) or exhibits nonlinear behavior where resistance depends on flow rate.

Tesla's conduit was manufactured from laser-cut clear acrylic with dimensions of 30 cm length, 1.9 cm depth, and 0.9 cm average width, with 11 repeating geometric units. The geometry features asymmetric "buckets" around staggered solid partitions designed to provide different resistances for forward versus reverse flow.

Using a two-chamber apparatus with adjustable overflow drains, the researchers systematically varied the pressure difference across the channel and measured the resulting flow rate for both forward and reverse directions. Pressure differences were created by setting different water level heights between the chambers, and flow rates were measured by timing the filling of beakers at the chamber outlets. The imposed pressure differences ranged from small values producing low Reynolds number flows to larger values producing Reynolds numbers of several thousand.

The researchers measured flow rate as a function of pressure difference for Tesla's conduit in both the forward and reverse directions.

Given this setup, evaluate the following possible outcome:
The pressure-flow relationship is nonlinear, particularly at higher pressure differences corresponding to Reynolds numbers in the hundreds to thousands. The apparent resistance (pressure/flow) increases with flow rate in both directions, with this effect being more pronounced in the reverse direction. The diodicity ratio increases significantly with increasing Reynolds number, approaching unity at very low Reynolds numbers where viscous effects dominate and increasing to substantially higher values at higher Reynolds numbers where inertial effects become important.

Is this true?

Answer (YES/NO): NO